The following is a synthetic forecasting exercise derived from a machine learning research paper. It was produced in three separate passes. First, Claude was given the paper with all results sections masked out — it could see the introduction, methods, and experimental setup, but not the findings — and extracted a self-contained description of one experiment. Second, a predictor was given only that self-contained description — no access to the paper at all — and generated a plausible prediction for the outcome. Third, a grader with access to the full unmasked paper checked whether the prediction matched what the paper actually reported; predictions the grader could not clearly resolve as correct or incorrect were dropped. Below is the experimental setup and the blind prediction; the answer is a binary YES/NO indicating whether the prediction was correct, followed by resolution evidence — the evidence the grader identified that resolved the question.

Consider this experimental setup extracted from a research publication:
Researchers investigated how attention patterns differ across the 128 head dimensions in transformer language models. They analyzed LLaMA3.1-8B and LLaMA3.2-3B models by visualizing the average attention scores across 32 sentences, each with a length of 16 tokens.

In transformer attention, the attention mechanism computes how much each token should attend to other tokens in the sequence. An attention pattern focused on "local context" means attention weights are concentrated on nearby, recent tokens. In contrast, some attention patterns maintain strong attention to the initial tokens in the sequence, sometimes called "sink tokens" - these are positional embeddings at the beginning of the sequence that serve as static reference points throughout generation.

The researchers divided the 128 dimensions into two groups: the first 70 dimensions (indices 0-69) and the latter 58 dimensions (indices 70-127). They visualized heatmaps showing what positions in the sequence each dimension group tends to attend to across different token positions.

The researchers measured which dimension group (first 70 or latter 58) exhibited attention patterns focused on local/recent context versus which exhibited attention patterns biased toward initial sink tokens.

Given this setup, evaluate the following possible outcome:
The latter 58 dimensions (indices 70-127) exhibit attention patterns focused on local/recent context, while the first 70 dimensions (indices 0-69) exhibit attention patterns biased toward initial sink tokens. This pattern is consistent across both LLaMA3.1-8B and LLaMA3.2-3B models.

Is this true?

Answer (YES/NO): NO